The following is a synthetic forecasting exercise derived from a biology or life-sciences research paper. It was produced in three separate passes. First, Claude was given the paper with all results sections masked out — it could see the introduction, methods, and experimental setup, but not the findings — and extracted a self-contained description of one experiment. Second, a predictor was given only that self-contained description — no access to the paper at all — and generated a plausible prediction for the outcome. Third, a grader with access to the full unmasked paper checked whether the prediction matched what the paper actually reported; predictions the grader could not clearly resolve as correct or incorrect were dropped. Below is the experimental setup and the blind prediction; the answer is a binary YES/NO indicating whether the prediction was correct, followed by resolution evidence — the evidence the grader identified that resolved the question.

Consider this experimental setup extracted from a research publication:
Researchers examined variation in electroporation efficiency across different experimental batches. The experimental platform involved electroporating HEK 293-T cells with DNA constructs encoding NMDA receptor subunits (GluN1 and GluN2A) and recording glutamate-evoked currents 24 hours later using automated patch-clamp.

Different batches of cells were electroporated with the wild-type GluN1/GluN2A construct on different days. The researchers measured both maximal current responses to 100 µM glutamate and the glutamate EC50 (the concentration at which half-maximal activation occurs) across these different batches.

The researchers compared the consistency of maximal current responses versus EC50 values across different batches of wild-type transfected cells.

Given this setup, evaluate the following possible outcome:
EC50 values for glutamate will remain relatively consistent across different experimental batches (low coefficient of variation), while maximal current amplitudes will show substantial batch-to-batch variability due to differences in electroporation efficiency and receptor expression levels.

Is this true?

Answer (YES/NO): YES